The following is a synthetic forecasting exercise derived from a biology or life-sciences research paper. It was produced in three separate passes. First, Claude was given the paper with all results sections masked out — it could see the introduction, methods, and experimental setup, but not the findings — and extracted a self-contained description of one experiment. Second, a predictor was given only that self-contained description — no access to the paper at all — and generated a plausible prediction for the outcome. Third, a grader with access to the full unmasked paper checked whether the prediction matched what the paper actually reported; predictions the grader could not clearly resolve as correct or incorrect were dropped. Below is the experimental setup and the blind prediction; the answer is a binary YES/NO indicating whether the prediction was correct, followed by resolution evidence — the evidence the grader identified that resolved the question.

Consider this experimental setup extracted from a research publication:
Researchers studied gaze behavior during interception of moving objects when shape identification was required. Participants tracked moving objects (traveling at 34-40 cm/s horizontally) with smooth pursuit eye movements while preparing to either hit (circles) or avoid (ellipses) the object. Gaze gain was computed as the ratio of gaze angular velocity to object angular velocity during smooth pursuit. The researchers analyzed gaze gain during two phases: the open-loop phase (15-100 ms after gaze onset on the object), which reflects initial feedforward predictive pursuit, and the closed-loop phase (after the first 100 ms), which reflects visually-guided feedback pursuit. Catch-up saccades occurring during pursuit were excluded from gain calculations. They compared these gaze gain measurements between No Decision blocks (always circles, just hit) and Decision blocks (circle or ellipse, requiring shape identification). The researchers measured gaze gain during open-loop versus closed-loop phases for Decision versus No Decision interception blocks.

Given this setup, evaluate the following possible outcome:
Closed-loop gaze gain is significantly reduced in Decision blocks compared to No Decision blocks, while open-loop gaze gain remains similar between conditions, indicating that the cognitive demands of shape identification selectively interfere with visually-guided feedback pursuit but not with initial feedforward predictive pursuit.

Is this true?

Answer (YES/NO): NO